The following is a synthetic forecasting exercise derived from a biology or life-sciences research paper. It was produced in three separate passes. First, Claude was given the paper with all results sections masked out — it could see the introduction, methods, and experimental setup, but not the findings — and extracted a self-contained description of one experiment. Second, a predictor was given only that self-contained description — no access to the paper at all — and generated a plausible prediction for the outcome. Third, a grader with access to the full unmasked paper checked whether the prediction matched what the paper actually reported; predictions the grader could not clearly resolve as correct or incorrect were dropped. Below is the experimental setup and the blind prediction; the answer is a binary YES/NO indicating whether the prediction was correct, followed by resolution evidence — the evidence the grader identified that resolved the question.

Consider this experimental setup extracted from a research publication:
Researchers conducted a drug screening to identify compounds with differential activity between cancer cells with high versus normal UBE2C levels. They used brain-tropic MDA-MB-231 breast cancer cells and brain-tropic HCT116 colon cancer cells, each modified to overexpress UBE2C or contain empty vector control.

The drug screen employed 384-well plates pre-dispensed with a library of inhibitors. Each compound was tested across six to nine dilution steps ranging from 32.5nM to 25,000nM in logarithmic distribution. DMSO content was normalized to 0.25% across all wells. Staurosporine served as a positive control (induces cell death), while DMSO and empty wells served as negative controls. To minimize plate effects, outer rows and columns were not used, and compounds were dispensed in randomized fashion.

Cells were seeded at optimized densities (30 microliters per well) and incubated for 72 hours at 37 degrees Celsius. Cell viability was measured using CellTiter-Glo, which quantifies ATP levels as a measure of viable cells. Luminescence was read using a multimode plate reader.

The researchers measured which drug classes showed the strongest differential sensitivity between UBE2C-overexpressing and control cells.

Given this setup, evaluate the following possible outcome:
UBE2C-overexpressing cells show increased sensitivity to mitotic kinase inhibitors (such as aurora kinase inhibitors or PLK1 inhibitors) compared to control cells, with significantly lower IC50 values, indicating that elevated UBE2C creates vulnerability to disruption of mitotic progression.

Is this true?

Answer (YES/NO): NO